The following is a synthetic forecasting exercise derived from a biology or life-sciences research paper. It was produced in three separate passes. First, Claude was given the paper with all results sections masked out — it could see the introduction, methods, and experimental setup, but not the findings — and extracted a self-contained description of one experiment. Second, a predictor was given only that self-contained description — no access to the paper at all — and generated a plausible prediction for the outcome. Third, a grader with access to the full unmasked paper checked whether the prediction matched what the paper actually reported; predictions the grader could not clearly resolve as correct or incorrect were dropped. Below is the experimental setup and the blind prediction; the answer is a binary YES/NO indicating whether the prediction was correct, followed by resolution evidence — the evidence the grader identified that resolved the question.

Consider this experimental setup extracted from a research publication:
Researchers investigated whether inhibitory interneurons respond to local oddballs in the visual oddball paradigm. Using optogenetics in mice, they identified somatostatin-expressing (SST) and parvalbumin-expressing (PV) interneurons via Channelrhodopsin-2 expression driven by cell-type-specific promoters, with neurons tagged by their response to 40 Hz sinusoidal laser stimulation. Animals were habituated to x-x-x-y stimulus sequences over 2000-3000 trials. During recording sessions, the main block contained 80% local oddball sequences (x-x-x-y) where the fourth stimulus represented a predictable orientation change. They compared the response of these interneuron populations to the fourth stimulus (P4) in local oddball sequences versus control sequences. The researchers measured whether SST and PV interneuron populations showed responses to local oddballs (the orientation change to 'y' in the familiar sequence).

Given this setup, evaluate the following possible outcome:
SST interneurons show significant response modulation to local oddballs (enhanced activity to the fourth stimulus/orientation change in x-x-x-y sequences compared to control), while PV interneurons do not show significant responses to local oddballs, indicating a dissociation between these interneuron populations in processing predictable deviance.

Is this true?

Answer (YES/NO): NO